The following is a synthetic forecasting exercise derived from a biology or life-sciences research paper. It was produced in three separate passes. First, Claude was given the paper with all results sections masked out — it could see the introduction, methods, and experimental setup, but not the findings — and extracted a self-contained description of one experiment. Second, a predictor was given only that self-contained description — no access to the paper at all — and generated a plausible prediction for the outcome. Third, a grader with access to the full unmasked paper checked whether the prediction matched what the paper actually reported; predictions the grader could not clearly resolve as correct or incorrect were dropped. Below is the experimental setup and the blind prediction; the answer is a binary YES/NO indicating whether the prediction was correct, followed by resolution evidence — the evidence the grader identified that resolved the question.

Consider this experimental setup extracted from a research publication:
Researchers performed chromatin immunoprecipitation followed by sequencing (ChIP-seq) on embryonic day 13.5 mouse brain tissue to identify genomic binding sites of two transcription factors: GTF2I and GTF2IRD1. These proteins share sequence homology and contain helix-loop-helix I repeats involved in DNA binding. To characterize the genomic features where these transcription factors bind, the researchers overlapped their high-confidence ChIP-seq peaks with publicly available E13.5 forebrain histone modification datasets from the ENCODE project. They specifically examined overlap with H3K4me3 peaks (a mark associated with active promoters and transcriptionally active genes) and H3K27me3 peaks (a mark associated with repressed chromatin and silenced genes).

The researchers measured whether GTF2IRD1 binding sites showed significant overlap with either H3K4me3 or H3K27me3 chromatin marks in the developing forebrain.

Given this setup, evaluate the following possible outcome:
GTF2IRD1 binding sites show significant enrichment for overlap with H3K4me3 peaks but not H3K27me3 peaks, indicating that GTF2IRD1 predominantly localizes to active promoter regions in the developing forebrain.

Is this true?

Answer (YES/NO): NO